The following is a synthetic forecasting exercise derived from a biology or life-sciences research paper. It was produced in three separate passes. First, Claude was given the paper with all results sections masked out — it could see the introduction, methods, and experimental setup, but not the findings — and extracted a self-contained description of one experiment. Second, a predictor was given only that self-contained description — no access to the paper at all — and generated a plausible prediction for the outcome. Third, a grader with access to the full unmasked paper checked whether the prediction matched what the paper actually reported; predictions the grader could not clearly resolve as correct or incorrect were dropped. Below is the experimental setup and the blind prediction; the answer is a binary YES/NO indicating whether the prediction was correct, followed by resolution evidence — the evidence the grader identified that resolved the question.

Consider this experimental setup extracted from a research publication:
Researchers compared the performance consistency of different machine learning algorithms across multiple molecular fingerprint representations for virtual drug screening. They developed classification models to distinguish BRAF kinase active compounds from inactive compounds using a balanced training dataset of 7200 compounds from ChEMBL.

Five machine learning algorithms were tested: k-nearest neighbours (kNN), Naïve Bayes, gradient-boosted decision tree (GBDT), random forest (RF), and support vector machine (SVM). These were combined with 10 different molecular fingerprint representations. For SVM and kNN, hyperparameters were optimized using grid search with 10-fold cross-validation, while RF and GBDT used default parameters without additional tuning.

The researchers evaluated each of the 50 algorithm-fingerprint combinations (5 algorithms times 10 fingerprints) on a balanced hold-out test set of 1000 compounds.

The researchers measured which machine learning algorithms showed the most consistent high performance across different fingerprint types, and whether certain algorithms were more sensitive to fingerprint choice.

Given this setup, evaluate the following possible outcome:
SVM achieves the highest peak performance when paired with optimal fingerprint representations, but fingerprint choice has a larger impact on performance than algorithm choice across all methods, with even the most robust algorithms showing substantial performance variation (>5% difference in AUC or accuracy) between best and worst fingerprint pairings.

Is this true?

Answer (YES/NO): NO